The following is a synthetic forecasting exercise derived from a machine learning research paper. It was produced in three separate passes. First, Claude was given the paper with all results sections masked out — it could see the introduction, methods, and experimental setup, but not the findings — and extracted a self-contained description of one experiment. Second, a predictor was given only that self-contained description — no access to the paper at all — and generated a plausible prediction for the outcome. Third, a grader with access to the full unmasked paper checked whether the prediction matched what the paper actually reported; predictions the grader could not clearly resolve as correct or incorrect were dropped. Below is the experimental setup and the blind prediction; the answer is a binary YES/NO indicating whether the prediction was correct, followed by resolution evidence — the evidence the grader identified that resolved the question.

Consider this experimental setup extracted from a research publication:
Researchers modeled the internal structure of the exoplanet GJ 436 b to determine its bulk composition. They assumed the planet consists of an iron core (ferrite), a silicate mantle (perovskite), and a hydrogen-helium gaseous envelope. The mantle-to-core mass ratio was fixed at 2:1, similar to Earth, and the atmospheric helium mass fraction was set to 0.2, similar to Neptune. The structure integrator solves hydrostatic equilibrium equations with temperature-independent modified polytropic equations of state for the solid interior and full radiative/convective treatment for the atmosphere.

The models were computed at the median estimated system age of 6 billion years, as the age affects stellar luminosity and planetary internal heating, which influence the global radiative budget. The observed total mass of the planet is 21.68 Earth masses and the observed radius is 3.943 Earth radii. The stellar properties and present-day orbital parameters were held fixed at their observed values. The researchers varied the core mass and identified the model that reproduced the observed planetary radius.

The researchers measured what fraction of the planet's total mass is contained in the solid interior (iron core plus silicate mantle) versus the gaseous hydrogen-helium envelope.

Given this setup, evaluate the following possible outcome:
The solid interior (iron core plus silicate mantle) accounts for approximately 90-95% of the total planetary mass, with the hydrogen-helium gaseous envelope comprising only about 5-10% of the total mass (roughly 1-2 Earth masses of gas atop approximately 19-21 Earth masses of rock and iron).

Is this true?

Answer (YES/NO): NO